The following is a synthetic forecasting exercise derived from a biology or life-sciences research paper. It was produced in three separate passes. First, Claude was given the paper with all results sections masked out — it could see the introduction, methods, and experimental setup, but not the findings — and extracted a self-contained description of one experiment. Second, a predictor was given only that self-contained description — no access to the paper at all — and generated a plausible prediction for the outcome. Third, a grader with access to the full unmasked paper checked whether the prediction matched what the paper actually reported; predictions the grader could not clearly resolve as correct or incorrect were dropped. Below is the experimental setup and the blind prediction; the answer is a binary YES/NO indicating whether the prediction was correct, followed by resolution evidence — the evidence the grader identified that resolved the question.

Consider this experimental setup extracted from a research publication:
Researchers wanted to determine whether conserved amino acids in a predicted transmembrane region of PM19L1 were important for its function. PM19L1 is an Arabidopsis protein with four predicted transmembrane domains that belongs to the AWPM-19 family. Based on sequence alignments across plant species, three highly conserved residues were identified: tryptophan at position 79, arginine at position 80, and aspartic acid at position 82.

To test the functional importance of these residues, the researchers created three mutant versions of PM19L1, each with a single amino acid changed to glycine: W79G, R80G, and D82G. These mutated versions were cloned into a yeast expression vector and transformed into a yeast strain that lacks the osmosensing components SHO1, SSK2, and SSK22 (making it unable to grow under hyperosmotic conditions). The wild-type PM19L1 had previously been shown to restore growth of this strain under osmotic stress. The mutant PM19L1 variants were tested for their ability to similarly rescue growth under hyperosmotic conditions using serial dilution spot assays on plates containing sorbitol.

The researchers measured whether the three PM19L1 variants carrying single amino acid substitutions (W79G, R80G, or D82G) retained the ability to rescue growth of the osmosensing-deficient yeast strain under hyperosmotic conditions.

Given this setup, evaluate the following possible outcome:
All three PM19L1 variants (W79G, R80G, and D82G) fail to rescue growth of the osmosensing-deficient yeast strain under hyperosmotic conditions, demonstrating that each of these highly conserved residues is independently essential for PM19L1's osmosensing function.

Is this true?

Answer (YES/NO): YES